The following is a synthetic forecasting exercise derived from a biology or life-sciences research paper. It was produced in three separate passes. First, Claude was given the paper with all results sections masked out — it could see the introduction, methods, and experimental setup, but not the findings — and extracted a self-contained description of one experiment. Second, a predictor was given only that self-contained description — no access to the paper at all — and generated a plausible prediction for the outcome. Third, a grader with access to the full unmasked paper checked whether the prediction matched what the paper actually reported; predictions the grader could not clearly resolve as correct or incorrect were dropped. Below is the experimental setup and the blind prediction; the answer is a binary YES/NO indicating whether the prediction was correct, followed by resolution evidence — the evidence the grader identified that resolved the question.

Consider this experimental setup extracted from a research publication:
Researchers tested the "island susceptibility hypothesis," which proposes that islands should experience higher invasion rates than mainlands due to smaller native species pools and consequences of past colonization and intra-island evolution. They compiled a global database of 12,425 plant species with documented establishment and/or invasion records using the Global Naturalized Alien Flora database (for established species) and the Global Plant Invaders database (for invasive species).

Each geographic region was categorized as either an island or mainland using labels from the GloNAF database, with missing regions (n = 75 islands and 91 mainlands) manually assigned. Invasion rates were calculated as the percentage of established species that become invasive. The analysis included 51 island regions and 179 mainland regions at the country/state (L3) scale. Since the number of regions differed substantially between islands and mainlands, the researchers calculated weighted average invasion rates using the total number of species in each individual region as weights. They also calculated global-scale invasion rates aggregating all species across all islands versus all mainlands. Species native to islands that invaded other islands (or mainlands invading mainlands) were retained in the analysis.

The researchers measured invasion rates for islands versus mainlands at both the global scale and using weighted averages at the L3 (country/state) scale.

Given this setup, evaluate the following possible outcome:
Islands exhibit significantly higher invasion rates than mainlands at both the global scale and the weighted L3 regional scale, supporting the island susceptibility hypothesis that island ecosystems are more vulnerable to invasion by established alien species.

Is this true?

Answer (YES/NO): YES